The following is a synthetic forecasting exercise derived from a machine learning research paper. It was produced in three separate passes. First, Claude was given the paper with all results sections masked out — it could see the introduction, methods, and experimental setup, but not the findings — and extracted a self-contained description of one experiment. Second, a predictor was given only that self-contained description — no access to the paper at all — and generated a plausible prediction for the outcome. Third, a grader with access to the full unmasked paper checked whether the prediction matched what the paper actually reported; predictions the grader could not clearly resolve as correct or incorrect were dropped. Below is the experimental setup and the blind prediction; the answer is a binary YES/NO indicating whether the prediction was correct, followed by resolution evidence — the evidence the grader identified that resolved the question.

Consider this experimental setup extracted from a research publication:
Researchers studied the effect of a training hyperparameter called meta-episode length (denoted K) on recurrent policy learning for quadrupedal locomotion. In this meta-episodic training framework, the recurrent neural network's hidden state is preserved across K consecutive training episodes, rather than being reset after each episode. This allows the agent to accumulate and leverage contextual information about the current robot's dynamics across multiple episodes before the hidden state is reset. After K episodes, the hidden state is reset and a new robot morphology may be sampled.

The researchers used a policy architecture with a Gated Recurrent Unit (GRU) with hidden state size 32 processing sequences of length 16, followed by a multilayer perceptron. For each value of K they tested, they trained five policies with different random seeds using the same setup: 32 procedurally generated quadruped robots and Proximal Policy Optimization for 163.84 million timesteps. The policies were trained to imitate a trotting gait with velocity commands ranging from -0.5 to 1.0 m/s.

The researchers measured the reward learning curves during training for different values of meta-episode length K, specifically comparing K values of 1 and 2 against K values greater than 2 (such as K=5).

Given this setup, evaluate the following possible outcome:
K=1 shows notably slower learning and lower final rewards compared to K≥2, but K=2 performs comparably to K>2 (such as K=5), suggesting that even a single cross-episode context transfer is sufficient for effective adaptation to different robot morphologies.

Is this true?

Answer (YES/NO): NO